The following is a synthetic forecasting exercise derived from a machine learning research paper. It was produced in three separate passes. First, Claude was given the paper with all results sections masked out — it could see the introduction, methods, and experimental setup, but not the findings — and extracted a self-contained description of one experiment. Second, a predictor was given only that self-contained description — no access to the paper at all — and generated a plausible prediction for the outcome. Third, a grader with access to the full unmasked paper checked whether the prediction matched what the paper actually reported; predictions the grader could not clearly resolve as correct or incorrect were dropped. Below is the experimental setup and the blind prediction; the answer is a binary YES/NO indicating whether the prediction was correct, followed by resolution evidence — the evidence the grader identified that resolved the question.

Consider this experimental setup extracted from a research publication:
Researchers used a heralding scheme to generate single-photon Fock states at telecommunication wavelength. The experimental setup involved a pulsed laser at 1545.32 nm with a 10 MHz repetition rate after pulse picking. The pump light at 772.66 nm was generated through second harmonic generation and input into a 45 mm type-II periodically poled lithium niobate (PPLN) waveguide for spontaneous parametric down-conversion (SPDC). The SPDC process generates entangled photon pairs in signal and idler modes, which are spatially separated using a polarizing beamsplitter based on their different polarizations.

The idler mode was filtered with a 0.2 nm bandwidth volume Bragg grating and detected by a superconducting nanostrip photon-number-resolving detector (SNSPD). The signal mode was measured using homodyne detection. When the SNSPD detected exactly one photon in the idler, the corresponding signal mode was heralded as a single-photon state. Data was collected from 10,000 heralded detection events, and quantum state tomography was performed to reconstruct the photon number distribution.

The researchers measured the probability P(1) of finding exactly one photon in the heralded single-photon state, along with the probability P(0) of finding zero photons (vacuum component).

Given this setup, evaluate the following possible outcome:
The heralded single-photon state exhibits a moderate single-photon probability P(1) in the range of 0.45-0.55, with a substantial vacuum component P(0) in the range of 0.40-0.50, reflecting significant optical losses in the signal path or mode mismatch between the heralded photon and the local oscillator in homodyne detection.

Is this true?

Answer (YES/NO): NO